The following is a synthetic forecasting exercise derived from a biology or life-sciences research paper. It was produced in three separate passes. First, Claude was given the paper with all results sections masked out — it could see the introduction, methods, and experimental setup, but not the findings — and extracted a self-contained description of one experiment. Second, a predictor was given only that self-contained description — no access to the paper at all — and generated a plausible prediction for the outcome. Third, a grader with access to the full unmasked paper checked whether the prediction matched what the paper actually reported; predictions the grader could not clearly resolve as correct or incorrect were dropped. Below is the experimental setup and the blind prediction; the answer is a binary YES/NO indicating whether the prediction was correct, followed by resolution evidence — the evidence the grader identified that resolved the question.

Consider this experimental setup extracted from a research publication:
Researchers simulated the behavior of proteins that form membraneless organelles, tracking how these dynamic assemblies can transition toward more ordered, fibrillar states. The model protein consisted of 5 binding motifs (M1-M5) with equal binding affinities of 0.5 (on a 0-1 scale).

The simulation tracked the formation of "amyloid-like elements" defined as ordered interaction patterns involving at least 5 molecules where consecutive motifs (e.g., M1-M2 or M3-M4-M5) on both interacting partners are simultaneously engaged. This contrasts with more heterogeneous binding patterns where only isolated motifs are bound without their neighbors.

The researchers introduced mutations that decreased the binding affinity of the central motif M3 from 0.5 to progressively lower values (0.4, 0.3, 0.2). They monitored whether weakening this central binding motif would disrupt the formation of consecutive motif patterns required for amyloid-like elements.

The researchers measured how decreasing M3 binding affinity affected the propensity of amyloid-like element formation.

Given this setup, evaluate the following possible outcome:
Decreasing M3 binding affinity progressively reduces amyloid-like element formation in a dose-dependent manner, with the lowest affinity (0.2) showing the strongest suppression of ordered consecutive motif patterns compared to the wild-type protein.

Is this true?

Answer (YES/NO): NO